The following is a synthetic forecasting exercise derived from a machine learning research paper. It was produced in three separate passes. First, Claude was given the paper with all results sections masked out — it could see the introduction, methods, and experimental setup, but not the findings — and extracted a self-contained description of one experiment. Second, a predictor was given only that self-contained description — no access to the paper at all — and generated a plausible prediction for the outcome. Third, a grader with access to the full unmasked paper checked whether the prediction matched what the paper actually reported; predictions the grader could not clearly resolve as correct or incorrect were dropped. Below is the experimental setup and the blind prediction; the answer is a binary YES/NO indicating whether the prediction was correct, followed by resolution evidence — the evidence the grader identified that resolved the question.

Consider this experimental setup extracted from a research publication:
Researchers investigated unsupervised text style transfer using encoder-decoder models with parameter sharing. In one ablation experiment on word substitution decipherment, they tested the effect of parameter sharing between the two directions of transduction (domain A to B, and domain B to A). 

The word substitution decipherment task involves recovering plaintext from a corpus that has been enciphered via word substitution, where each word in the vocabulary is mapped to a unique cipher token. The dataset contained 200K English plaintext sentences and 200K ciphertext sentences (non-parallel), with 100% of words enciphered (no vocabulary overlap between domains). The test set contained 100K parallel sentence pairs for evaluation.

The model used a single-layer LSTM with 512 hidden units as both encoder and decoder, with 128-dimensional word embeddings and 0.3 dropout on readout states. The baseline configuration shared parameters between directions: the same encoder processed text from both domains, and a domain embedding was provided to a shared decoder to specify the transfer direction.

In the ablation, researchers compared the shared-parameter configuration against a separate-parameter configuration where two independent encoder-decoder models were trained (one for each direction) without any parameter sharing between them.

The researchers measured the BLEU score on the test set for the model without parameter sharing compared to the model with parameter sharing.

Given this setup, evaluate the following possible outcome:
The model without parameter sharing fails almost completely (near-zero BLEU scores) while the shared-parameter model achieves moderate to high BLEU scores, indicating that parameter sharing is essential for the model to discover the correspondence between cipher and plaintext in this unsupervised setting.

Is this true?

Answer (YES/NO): YES